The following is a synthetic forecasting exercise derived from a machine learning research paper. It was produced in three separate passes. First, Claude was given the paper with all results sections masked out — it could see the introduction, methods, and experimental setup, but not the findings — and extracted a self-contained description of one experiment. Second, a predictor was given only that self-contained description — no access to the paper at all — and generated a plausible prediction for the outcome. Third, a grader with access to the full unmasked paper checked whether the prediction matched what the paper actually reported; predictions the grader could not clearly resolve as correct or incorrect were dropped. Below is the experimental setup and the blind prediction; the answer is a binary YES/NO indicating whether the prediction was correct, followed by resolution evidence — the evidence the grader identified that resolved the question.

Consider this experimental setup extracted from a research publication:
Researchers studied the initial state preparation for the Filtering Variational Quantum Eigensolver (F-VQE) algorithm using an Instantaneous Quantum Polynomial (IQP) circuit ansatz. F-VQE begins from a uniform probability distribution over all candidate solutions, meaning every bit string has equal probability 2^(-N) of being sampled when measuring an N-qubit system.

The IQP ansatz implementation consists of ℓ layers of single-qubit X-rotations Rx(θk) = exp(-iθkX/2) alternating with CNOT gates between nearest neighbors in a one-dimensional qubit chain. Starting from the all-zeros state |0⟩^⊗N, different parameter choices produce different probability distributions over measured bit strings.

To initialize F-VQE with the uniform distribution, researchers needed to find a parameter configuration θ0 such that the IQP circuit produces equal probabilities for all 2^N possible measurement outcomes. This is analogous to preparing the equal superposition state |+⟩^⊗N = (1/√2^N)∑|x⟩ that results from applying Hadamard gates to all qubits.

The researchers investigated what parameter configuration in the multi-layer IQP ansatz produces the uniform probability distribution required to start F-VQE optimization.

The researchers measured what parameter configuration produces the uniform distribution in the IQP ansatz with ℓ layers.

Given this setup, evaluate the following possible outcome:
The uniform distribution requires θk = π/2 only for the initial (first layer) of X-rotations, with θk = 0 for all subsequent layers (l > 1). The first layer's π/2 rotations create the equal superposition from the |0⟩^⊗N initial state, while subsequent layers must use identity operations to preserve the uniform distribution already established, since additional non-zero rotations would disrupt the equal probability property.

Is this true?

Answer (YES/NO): NO